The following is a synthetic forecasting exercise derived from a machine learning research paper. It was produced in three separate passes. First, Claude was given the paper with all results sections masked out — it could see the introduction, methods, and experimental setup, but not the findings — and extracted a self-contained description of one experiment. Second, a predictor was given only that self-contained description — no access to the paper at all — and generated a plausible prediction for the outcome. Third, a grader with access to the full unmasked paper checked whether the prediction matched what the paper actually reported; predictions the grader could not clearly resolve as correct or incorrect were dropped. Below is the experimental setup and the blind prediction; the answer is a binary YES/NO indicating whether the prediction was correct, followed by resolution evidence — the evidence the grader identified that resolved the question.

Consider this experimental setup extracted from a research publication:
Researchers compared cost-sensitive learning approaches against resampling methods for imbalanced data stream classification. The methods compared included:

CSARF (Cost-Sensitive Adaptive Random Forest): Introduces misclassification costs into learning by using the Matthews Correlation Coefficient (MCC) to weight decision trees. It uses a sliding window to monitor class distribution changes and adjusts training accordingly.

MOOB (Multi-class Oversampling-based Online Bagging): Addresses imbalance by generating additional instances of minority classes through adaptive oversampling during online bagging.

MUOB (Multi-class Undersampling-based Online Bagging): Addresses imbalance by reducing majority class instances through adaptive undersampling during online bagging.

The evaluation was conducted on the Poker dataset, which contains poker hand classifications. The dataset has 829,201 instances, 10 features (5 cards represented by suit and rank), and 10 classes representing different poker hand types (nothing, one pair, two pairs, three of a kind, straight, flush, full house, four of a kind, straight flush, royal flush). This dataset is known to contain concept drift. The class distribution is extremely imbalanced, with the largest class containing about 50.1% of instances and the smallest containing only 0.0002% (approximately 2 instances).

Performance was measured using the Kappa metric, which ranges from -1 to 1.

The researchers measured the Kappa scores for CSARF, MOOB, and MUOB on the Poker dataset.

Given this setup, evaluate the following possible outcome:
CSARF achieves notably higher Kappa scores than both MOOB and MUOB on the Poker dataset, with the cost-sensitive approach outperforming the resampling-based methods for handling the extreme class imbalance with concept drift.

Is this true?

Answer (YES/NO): NO